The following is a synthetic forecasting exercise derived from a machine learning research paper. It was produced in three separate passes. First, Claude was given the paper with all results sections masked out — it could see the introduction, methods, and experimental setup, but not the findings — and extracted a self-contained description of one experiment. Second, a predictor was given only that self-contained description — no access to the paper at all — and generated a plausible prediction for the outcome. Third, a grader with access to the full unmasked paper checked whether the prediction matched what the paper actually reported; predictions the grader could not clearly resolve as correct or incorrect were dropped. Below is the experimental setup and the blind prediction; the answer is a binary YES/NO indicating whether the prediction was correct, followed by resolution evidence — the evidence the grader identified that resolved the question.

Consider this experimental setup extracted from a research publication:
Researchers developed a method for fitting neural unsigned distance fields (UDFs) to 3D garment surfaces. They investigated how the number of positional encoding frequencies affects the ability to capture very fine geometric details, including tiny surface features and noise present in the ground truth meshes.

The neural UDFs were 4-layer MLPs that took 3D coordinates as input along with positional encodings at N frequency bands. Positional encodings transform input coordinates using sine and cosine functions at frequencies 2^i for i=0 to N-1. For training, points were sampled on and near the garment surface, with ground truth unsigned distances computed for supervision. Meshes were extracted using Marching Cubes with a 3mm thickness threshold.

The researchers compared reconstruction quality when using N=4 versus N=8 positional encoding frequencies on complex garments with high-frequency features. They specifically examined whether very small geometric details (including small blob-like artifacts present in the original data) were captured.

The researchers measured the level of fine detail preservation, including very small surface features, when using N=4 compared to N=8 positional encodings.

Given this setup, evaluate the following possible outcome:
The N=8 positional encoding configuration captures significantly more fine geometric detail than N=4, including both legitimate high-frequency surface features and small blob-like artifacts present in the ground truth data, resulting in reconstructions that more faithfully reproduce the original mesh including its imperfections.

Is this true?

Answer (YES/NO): YES